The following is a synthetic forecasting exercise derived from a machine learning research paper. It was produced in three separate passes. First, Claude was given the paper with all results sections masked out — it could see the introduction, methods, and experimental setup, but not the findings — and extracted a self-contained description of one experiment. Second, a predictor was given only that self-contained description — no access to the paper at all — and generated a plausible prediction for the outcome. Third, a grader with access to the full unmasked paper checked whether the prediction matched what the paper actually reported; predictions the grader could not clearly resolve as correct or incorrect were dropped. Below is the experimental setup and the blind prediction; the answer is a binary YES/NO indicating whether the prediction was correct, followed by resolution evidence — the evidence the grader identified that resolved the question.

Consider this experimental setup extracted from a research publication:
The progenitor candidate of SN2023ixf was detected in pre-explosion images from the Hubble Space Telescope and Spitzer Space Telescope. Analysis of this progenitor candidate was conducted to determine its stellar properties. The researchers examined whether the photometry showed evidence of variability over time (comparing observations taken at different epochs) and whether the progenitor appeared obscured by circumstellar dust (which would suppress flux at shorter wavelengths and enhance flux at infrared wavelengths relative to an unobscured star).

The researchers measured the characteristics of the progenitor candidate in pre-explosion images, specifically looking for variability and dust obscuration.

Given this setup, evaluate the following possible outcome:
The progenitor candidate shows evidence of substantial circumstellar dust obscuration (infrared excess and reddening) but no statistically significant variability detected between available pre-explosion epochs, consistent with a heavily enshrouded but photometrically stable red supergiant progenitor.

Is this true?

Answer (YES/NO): NO